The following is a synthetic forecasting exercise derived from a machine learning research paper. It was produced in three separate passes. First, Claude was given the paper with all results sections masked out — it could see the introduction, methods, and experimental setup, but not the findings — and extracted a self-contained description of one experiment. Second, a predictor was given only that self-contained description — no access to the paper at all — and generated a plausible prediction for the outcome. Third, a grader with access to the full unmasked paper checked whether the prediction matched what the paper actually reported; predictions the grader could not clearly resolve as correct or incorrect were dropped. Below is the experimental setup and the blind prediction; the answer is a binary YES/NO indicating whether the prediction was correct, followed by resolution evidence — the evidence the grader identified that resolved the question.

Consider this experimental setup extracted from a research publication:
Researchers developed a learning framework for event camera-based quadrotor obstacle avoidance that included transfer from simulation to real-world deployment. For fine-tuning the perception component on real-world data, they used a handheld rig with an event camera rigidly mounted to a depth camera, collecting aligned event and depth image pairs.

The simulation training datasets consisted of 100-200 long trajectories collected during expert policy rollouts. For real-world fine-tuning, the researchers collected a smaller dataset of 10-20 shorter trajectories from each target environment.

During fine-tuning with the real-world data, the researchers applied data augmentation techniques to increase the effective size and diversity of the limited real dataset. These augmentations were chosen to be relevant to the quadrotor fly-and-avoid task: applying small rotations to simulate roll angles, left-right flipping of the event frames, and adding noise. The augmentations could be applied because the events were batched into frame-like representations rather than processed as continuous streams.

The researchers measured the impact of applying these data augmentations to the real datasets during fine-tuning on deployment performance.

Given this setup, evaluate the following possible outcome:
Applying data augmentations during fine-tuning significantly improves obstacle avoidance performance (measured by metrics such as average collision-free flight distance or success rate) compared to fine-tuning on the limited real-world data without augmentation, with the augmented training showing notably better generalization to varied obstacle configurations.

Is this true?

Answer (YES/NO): NO